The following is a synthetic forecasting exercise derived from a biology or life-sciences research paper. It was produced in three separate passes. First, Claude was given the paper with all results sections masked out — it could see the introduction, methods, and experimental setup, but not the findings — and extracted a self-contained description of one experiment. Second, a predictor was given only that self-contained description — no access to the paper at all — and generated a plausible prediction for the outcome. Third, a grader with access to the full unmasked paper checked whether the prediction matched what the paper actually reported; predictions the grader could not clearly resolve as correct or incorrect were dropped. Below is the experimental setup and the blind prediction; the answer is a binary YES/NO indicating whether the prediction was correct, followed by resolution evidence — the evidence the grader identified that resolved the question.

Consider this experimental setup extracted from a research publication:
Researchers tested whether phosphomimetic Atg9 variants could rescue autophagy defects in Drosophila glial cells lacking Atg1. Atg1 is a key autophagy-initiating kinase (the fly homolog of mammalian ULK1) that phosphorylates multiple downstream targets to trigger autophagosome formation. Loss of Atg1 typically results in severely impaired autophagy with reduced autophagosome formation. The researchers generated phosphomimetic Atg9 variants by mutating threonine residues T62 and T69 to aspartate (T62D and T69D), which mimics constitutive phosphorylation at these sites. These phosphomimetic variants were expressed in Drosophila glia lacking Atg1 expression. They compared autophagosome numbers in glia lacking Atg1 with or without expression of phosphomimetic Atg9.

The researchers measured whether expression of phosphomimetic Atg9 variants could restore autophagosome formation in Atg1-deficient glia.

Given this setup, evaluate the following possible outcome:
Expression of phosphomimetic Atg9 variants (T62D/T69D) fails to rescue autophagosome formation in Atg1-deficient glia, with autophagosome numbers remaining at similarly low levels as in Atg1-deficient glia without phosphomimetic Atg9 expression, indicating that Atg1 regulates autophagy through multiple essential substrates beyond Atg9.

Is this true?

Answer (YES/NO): NO